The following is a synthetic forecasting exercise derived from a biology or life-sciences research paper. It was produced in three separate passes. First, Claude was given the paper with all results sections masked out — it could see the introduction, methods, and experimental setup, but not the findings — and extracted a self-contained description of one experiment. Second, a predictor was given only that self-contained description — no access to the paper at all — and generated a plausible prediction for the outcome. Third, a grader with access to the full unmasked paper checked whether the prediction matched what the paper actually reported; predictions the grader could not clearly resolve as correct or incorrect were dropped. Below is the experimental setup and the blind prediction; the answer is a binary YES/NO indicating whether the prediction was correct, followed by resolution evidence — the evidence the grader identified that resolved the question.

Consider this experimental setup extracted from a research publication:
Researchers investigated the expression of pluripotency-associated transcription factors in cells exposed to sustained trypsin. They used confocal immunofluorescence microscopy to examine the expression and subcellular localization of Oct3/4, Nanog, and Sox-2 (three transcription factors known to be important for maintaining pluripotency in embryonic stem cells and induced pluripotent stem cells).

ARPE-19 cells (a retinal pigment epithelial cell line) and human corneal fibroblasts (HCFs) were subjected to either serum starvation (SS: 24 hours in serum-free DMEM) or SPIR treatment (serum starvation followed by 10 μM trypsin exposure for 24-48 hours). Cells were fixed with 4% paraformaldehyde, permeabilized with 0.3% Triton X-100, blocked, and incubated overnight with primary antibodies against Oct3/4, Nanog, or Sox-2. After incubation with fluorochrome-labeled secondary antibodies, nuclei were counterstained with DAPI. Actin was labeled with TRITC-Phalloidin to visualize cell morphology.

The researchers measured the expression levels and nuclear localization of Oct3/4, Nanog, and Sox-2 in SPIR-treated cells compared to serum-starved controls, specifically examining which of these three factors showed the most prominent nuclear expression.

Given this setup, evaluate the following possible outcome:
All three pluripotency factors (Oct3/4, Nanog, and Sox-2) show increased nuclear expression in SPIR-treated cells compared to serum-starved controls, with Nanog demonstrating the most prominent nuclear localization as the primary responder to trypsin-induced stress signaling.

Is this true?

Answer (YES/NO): NO